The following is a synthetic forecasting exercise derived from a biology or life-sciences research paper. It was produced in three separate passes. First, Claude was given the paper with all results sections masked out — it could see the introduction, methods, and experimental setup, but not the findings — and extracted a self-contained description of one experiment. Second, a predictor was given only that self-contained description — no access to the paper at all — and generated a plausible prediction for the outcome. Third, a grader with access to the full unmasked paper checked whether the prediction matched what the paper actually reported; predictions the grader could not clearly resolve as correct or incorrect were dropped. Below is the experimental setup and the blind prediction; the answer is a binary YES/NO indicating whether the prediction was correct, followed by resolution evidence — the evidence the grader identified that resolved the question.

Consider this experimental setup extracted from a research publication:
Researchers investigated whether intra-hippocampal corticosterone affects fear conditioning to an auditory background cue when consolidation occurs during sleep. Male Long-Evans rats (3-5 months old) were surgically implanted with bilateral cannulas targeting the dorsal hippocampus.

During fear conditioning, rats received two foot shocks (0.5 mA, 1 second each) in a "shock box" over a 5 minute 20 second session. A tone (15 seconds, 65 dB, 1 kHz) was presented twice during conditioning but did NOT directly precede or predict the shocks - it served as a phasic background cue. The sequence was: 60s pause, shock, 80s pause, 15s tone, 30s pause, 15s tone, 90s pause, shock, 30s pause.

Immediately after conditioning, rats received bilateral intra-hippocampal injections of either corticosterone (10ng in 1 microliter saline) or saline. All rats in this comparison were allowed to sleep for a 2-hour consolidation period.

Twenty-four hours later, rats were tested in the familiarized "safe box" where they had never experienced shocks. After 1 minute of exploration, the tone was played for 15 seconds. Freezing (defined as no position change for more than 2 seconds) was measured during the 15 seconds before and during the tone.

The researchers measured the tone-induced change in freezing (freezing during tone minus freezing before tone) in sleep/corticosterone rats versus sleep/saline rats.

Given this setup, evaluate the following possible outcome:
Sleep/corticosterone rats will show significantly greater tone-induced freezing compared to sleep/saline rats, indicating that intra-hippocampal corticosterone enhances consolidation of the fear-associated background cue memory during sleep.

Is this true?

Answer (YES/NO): NO